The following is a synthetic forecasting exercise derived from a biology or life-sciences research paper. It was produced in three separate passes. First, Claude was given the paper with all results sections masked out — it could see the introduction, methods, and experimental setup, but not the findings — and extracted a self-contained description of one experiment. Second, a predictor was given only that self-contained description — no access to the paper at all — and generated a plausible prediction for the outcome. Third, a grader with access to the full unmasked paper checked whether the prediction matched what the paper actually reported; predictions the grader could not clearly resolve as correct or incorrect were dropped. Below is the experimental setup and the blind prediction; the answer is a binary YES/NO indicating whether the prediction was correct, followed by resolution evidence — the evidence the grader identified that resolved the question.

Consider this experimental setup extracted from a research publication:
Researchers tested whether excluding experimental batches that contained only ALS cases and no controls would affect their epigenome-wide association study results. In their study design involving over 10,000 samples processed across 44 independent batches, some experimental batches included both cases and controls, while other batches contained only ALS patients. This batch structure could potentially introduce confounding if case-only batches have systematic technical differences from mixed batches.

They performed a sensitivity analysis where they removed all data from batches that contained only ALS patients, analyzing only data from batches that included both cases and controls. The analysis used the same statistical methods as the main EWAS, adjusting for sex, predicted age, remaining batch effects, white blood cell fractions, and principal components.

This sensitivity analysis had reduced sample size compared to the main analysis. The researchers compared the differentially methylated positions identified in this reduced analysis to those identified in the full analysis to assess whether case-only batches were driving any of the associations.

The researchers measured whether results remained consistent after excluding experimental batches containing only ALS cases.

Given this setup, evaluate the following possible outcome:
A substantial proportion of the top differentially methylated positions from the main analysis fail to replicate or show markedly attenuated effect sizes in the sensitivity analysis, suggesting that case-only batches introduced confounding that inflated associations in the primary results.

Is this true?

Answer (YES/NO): NO